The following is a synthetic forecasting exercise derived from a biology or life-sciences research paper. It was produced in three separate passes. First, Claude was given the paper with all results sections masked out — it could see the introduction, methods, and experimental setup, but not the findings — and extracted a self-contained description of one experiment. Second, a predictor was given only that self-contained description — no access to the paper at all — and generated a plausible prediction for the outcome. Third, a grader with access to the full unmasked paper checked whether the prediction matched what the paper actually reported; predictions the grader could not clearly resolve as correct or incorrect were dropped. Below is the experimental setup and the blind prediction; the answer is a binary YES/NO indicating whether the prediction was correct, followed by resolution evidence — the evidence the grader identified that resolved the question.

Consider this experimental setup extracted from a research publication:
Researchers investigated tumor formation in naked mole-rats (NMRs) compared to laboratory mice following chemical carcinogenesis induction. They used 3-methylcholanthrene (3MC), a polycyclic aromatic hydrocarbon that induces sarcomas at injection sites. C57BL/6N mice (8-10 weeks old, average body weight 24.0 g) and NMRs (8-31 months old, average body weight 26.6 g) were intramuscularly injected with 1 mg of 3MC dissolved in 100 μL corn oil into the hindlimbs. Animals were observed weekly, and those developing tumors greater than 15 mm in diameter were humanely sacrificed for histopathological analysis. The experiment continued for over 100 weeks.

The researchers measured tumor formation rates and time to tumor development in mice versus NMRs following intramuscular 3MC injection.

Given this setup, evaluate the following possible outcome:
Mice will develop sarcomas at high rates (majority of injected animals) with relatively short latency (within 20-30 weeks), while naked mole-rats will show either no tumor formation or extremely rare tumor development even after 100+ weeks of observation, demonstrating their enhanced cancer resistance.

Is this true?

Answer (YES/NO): YES